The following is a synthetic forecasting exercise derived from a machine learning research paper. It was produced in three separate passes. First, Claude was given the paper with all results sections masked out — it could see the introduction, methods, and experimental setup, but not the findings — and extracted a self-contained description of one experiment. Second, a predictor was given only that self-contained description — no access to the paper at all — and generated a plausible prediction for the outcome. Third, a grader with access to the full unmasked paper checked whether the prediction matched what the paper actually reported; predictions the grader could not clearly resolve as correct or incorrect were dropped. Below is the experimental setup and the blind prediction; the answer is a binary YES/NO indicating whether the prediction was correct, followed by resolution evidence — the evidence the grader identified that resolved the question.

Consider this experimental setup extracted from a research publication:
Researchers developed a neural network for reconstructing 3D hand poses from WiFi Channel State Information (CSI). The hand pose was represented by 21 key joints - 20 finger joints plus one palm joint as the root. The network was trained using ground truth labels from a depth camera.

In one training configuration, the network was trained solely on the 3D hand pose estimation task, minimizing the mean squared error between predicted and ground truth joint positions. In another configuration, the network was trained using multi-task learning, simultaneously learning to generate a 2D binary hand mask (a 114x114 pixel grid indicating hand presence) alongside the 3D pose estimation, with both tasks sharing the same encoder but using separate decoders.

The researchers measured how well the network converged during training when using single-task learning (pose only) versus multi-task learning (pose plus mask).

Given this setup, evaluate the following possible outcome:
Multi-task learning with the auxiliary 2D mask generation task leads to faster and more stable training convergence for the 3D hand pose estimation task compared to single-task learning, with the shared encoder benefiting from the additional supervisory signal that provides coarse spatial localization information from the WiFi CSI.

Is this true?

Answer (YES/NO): NO